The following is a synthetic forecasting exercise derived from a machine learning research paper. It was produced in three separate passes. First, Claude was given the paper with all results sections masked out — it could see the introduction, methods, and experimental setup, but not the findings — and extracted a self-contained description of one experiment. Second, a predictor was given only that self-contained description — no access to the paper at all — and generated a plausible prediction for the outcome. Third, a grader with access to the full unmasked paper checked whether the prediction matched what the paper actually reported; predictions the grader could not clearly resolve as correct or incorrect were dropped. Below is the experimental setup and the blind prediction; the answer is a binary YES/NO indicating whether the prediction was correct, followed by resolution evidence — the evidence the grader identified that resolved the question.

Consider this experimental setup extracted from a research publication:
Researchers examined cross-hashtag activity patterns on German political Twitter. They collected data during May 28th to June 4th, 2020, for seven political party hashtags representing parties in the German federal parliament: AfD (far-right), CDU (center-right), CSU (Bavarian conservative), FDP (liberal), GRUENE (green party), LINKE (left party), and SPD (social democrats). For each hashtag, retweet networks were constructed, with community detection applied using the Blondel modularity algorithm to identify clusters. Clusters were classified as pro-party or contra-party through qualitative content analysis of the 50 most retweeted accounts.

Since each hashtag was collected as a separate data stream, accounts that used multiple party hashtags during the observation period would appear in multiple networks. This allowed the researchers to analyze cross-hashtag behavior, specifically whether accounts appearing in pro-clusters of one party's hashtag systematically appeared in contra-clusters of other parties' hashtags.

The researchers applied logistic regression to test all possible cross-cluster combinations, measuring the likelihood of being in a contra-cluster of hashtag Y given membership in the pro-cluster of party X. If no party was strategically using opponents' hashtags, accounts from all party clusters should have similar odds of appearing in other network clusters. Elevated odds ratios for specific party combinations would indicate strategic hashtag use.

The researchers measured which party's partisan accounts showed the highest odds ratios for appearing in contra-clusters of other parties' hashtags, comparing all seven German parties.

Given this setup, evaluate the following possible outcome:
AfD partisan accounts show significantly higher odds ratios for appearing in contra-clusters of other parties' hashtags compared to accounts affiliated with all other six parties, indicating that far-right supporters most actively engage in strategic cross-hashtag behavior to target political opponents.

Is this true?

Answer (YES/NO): YES